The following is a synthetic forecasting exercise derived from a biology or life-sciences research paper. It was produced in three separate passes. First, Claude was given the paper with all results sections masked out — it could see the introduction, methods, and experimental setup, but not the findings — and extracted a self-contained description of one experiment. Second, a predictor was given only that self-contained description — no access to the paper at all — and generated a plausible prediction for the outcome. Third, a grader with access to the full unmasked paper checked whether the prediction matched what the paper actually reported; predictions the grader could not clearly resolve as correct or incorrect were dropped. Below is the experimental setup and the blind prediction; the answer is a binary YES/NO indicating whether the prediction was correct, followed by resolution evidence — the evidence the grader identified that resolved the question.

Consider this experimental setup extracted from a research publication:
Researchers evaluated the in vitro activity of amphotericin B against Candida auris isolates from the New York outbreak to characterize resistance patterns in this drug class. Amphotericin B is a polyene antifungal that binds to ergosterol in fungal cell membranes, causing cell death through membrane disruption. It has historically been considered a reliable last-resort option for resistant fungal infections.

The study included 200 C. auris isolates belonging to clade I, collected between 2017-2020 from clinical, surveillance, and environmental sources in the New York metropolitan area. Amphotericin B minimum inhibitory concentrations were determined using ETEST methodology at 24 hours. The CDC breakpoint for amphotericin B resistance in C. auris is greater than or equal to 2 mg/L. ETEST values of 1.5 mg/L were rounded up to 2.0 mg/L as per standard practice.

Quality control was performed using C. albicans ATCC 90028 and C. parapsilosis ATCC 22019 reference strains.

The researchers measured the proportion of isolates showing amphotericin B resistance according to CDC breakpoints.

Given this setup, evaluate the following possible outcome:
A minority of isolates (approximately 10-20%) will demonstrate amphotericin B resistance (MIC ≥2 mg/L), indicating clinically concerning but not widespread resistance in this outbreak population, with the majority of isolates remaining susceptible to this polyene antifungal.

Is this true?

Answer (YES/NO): NO